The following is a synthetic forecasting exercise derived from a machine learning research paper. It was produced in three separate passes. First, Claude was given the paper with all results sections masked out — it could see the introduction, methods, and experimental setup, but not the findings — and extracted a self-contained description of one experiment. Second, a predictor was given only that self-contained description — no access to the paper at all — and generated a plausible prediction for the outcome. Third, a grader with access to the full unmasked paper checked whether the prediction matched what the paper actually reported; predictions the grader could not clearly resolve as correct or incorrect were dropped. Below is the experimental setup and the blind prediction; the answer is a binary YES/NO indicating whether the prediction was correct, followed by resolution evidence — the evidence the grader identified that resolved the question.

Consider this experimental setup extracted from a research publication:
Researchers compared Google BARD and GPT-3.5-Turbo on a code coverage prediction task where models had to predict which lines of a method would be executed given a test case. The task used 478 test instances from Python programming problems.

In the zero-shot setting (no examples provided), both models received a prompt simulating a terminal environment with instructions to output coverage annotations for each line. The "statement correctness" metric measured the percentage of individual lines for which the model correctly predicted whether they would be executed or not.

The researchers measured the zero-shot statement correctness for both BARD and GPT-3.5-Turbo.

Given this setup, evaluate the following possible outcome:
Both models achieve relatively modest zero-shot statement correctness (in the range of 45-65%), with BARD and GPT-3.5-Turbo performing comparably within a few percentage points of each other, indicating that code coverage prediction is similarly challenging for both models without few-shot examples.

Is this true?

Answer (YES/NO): NO